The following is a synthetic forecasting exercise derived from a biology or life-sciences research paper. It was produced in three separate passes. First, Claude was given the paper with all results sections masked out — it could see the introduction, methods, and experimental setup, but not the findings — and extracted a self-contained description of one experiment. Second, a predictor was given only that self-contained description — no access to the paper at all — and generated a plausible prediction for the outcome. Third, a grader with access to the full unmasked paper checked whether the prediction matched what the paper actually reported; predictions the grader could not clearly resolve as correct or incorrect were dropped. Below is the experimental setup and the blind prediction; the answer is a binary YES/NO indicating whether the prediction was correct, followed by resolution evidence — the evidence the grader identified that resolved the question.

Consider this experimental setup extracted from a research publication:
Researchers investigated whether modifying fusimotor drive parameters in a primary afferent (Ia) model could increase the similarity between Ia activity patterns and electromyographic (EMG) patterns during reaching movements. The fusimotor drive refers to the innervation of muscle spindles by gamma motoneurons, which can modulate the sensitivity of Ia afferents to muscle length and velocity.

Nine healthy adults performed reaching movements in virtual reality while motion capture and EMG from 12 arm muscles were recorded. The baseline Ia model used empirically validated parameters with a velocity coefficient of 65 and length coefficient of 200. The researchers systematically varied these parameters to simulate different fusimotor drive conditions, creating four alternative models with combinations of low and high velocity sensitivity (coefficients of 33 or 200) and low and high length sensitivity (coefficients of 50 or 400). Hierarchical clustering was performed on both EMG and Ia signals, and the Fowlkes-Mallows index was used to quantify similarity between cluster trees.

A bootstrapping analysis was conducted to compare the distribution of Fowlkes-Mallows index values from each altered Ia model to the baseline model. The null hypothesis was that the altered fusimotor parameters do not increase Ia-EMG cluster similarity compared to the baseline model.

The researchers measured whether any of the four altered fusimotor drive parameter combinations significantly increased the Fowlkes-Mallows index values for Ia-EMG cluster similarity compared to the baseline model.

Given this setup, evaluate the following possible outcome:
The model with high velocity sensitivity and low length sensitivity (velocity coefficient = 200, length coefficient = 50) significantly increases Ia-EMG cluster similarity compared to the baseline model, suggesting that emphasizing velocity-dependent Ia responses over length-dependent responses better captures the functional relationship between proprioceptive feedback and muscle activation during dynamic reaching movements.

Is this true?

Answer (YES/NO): NO